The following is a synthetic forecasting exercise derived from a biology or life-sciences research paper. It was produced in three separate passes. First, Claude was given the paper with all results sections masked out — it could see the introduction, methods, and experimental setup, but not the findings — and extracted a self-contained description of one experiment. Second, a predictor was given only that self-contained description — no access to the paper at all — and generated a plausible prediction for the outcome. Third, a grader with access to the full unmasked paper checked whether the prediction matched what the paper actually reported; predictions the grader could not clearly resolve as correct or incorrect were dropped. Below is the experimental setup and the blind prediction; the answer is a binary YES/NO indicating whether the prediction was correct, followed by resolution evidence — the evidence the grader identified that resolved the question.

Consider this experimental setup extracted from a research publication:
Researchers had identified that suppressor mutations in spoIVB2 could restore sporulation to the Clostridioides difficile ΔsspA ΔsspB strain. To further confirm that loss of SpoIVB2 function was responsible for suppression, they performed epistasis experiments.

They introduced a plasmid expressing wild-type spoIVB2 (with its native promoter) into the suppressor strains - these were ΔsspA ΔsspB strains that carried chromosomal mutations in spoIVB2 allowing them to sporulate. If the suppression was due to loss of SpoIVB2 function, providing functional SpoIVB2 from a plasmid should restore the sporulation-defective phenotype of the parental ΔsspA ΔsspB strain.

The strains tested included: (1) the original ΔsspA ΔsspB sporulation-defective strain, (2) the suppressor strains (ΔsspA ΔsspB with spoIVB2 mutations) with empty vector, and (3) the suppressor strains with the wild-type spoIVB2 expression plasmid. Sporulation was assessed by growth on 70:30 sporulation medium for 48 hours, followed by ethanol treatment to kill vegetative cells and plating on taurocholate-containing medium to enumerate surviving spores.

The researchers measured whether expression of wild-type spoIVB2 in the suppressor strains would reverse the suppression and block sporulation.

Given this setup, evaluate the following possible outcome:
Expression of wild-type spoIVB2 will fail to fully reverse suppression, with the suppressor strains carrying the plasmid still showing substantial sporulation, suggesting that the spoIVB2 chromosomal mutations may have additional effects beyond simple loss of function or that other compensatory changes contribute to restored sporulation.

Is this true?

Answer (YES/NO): YES